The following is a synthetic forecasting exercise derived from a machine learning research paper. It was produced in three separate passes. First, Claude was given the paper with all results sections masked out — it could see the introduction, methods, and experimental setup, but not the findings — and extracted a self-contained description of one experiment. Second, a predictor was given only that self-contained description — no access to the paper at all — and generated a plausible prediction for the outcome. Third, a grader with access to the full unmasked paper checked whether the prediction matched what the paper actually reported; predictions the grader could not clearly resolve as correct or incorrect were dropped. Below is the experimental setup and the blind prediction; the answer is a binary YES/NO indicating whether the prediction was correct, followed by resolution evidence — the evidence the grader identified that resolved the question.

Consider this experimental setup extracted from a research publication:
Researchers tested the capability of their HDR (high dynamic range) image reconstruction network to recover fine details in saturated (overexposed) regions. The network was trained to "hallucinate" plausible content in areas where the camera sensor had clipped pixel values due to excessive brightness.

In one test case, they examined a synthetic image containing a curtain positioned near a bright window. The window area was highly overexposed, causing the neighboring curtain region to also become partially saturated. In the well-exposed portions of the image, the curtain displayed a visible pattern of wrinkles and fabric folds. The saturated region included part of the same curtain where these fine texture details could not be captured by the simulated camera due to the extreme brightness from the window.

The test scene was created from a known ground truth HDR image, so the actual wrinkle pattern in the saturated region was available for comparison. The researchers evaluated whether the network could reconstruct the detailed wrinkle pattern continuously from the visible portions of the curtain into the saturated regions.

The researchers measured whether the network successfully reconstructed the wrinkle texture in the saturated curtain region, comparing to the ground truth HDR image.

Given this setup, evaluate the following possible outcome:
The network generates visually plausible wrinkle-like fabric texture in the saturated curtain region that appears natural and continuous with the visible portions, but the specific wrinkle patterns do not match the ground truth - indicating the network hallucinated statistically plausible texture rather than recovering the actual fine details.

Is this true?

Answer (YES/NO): NO